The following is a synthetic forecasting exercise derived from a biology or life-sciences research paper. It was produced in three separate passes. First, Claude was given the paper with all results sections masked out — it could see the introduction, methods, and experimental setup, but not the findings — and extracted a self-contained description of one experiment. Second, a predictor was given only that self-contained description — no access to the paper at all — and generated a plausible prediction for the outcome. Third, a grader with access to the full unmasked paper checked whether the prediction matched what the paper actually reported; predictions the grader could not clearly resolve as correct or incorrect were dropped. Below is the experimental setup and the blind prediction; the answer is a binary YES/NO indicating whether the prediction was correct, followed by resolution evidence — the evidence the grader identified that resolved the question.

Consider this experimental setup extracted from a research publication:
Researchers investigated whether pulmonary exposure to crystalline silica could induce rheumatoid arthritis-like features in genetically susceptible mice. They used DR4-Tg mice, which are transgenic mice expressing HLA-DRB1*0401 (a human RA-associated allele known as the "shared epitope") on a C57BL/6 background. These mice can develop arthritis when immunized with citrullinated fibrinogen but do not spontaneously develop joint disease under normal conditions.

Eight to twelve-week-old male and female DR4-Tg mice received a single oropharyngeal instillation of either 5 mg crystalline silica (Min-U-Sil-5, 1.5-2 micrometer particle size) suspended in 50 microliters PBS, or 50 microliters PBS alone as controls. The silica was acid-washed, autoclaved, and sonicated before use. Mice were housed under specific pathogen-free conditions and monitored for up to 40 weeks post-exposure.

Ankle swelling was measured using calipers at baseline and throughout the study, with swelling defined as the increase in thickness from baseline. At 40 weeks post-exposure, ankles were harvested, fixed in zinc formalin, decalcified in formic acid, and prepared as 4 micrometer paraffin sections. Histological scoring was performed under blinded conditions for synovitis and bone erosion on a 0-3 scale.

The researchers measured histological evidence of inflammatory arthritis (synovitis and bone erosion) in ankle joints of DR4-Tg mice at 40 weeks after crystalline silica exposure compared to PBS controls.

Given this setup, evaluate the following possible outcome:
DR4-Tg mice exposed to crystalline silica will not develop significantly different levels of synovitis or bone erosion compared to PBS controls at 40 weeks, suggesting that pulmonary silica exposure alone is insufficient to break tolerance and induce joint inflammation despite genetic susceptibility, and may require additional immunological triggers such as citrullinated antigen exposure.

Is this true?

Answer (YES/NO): YES